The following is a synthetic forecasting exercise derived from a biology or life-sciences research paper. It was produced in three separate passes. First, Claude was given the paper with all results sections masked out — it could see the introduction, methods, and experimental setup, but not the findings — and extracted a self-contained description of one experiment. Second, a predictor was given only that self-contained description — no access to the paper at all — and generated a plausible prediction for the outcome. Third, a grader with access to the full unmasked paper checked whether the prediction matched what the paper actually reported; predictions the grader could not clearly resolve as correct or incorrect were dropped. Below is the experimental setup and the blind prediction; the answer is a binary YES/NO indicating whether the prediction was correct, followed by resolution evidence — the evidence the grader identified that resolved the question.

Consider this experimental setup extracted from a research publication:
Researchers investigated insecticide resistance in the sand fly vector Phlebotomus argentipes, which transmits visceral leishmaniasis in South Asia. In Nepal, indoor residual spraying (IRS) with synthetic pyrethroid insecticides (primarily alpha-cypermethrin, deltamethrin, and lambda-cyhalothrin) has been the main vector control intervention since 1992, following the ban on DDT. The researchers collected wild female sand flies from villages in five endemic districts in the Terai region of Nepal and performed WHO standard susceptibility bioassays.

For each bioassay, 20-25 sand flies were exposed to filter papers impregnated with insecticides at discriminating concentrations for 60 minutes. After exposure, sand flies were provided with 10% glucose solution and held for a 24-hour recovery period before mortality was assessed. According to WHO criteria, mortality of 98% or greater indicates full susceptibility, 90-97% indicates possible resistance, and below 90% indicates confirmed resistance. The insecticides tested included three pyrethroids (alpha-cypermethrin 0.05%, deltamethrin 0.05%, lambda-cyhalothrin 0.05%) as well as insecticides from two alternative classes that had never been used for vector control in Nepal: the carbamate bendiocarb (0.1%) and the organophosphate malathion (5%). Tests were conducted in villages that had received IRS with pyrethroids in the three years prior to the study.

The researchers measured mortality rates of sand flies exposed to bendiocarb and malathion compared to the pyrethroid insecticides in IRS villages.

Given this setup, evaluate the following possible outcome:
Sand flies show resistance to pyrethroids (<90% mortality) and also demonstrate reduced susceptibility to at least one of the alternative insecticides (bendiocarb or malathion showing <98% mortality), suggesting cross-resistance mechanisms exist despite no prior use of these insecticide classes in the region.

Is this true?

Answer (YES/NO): NO